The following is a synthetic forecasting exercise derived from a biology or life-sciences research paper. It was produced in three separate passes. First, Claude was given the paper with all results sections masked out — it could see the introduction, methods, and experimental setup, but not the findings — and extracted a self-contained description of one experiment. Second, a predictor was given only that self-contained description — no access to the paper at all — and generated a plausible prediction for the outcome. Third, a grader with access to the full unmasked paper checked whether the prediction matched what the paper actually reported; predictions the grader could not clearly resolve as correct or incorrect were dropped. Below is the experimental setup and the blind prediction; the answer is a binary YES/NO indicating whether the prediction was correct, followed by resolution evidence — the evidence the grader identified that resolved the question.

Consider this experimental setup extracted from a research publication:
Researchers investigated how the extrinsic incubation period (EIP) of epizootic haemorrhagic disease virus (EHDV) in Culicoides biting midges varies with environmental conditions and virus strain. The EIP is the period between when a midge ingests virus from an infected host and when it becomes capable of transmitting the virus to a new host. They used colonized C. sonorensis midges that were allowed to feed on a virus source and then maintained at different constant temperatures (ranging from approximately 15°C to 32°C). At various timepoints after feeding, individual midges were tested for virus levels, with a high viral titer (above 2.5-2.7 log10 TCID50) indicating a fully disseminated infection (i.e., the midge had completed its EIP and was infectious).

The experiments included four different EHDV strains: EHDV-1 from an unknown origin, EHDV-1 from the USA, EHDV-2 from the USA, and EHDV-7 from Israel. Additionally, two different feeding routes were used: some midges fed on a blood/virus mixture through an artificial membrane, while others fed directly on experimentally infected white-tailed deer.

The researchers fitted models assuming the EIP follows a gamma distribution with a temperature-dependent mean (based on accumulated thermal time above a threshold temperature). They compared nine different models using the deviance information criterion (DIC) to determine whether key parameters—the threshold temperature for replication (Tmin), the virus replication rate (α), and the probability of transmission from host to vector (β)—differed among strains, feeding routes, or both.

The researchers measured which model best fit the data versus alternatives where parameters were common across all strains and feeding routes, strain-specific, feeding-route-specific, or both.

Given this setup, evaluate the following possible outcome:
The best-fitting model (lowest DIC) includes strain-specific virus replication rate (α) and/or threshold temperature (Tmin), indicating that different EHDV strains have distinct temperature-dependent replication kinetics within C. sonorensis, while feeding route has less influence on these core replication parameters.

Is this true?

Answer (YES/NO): YES